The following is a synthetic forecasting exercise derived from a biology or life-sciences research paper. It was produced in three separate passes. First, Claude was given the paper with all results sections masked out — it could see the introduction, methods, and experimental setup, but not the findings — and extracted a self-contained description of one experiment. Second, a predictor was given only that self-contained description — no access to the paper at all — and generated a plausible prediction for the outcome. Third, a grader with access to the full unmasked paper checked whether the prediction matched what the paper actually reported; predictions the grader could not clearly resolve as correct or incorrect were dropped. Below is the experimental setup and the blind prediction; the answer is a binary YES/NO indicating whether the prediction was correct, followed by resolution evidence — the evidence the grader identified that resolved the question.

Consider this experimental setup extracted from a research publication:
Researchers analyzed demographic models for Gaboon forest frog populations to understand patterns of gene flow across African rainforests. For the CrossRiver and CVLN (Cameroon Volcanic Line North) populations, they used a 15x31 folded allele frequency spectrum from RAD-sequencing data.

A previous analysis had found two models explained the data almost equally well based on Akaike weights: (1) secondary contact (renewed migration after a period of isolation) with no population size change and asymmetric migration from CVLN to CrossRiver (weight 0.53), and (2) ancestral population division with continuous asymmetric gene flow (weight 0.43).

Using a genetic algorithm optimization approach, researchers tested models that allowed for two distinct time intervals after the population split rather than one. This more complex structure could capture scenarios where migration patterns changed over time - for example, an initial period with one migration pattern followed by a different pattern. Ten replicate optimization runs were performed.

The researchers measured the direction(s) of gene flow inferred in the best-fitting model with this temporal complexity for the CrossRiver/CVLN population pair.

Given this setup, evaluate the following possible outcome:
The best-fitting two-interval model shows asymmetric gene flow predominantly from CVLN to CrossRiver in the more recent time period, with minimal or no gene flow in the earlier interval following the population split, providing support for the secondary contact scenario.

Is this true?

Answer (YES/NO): NO